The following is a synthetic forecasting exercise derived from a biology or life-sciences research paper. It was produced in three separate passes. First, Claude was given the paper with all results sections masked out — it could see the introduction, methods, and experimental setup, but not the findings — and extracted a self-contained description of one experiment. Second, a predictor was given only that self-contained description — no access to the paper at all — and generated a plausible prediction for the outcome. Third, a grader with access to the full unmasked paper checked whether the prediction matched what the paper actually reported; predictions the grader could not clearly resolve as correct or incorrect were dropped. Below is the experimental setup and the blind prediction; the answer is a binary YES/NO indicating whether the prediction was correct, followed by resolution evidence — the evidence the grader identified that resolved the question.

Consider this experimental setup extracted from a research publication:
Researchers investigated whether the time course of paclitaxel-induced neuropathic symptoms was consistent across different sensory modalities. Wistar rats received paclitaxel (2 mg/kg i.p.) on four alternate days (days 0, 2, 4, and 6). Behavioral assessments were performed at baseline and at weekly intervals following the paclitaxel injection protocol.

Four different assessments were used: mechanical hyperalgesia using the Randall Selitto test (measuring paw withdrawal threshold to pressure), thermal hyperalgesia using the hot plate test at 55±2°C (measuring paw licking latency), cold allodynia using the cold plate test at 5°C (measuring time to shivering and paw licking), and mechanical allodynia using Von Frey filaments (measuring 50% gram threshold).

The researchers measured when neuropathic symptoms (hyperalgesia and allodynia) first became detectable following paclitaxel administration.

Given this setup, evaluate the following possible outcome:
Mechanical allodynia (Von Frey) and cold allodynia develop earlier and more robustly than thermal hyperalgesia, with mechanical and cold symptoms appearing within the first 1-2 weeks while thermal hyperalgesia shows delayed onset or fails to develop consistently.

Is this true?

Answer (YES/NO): NO